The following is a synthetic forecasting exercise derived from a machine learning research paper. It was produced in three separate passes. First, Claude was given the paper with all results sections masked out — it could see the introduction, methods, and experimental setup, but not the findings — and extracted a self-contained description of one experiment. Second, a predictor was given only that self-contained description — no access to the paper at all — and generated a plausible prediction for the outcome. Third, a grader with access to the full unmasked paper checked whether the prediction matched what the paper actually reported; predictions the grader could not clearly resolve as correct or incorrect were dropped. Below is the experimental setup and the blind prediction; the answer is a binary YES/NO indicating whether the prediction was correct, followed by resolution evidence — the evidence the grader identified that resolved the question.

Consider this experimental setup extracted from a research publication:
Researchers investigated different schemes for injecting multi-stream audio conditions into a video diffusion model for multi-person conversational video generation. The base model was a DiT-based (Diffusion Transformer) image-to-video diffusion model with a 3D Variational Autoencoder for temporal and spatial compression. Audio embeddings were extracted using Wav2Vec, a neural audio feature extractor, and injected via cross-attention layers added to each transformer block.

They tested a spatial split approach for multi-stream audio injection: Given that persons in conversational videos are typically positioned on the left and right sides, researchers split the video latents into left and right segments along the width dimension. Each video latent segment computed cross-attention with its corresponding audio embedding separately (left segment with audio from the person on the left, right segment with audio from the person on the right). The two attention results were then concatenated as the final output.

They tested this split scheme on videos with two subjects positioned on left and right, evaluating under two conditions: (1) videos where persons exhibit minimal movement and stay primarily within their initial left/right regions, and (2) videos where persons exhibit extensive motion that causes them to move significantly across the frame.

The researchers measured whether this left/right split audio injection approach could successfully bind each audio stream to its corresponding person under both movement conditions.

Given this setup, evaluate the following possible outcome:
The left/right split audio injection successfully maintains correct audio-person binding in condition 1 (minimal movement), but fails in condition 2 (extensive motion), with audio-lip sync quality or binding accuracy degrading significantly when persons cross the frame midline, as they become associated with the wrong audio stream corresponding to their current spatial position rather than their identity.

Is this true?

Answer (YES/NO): YES